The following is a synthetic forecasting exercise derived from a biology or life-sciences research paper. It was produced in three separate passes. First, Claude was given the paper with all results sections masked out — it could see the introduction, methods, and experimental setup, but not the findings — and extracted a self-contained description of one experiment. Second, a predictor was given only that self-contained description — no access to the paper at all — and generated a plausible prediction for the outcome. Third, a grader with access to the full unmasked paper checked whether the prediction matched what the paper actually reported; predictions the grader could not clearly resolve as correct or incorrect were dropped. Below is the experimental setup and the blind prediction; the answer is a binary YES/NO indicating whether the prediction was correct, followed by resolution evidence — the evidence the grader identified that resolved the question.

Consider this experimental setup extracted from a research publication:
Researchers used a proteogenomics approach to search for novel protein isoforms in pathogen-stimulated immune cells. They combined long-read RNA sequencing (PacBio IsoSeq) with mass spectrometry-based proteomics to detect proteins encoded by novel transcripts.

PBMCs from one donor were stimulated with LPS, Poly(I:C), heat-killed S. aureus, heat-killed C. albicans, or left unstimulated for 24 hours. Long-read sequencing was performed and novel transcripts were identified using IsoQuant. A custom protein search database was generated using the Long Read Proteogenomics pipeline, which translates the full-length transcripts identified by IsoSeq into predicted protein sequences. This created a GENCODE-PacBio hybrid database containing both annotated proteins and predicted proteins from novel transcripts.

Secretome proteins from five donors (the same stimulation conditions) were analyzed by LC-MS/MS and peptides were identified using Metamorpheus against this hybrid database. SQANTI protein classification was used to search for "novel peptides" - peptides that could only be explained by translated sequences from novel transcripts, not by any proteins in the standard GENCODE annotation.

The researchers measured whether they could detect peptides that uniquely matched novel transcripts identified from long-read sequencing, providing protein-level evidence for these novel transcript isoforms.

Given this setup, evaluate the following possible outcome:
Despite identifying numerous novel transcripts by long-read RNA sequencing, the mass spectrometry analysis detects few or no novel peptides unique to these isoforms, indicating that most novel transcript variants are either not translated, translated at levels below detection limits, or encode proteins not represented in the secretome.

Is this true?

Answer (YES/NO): YES